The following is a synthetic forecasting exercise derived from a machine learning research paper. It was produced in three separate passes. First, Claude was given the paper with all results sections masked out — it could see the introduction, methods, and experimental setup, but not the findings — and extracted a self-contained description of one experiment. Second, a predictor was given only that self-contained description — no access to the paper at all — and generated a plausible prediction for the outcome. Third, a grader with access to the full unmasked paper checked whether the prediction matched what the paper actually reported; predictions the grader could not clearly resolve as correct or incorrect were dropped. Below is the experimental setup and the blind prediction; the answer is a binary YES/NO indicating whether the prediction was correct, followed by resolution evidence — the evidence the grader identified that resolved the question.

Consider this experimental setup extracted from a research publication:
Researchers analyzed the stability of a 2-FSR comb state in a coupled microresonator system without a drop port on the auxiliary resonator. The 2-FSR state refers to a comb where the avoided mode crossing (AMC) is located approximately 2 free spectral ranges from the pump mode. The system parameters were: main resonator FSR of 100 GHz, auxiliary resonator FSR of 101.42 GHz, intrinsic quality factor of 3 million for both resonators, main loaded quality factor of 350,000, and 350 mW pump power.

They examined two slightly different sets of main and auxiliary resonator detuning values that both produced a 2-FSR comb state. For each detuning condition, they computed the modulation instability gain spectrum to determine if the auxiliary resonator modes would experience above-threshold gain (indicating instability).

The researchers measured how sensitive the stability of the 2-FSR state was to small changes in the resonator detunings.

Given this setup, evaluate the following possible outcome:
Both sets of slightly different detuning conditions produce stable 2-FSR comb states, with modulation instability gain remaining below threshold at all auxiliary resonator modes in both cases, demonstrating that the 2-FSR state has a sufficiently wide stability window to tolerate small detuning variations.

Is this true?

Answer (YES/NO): NO